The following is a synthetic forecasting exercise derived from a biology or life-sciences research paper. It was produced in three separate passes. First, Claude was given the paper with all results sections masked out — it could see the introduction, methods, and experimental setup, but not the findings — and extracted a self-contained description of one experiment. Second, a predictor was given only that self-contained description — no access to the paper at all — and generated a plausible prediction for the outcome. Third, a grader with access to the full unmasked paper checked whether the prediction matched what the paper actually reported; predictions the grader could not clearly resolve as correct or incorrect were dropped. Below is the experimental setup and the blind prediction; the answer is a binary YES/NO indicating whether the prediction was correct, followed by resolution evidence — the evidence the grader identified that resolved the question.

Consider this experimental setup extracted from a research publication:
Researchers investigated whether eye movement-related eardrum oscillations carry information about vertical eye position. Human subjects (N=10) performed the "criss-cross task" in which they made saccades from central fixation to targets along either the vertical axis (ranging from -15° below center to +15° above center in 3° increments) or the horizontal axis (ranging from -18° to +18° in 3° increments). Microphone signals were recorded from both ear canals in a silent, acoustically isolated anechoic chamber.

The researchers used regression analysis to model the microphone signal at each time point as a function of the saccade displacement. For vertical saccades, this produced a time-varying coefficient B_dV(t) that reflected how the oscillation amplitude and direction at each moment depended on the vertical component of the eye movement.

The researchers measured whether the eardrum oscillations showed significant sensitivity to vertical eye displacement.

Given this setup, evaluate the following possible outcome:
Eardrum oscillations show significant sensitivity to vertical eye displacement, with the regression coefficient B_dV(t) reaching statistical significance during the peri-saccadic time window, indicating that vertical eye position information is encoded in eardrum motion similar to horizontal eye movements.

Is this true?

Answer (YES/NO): NO